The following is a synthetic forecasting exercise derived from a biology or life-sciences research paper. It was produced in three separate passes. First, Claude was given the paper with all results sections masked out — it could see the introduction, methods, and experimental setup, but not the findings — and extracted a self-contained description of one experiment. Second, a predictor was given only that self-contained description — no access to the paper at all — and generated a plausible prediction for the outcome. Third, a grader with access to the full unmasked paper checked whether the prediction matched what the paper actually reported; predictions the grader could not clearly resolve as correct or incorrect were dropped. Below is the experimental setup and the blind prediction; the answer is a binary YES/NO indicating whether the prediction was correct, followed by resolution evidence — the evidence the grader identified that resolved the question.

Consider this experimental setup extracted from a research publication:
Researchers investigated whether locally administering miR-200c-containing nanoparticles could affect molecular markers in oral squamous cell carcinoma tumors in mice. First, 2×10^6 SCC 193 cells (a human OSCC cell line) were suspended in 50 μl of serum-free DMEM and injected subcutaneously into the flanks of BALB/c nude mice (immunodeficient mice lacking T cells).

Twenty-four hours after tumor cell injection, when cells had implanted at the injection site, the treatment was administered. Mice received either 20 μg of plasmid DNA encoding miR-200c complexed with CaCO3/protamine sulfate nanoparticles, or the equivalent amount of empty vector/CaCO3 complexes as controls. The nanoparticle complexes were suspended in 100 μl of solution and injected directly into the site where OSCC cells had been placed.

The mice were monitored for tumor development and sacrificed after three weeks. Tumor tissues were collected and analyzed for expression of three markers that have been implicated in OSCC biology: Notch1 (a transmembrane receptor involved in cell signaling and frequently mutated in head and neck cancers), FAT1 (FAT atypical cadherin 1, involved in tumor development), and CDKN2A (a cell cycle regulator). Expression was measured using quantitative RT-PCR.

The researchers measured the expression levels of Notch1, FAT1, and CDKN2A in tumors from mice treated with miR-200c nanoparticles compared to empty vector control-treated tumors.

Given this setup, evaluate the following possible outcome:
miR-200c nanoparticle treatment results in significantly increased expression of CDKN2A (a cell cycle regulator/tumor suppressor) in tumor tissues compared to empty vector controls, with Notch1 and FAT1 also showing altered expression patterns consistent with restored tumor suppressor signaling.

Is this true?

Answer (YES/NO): NO